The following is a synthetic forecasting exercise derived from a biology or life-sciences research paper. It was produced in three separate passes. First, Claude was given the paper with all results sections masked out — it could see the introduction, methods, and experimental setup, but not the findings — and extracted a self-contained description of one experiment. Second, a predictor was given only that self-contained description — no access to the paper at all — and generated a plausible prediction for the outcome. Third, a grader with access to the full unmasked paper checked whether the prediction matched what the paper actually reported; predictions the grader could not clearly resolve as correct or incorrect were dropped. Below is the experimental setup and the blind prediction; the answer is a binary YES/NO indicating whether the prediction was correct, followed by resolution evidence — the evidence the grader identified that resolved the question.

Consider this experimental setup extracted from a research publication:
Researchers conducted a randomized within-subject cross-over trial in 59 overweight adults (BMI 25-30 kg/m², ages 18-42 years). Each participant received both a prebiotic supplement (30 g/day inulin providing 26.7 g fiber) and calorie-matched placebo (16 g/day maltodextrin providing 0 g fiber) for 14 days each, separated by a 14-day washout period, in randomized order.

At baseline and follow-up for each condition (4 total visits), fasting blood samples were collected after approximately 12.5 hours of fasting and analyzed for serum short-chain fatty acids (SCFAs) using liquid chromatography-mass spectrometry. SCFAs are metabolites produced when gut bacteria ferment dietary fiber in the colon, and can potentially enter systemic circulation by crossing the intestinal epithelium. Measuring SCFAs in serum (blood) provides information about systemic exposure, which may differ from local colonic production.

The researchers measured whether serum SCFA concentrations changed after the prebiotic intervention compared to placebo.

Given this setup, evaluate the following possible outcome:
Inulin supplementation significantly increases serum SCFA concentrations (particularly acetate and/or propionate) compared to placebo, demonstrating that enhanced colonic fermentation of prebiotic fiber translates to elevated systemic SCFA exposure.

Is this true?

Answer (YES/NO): NO